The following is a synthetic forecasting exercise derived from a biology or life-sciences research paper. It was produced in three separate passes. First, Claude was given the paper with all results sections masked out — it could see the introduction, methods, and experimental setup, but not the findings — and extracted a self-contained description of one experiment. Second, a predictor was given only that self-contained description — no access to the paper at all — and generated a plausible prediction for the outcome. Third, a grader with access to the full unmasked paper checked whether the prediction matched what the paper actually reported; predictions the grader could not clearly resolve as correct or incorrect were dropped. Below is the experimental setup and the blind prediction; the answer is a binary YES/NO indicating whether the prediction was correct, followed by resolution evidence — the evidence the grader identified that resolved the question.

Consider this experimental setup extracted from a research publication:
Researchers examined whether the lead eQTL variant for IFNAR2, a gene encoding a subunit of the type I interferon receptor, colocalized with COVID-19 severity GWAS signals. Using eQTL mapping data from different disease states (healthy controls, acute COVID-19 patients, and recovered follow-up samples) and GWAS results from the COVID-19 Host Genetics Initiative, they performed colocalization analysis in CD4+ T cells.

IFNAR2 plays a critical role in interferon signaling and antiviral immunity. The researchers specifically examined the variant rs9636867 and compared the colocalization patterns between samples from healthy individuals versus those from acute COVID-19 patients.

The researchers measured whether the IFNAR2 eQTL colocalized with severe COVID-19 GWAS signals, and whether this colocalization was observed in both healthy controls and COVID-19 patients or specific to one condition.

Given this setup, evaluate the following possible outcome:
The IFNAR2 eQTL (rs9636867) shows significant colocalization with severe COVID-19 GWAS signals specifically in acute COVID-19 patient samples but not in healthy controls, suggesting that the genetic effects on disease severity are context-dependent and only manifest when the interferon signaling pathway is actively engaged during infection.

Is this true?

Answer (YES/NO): YES